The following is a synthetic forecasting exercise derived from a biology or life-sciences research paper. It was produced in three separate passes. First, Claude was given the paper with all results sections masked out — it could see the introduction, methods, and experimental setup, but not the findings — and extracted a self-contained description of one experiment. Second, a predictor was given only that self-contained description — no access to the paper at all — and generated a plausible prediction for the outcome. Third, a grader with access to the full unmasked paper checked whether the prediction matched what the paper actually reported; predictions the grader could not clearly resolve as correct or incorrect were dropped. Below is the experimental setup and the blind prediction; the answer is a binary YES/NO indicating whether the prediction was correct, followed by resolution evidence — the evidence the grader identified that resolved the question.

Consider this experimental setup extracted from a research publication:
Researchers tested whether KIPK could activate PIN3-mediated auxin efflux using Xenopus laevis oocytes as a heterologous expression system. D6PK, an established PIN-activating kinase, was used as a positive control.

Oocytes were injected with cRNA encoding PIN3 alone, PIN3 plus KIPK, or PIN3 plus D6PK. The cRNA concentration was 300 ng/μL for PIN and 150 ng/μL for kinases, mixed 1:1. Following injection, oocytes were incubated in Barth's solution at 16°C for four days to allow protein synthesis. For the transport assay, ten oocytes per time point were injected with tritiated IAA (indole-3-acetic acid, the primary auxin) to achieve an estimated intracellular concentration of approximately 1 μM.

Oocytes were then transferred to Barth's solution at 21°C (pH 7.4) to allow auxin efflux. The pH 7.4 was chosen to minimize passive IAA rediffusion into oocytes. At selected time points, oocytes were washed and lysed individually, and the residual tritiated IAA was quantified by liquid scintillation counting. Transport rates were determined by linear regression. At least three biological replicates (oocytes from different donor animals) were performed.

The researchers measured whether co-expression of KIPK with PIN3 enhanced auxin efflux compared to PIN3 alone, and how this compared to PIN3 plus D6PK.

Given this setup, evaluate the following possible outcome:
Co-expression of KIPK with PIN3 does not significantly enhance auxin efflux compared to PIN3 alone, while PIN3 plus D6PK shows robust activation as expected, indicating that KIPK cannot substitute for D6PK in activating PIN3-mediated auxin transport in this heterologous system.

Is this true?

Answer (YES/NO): NO